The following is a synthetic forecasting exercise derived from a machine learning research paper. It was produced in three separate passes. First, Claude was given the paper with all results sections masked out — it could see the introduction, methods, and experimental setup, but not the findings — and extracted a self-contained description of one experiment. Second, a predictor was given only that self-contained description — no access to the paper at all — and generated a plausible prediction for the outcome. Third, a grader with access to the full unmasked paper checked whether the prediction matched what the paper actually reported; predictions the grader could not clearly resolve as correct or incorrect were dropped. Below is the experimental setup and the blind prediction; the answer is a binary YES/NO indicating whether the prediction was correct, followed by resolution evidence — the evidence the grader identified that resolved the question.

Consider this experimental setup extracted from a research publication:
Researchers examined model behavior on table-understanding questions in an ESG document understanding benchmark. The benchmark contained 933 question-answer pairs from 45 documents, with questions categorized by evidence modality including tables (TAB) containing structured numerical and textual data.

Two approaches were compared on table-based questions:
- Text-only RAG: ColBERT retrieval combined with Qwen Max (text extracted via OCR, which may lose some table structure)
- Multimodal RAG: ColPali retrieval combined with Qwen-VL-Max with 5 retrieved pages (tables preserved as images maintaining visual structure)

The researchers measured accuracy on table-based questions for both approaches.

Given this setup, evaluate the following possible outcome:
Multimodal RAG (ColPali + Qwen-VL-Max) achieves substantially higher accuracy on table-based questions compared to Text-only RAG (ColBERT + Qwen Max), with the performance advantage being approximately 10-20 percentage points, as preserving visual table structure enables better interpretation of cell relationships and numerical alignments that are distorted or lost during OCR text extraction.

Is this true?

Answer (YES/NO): NO